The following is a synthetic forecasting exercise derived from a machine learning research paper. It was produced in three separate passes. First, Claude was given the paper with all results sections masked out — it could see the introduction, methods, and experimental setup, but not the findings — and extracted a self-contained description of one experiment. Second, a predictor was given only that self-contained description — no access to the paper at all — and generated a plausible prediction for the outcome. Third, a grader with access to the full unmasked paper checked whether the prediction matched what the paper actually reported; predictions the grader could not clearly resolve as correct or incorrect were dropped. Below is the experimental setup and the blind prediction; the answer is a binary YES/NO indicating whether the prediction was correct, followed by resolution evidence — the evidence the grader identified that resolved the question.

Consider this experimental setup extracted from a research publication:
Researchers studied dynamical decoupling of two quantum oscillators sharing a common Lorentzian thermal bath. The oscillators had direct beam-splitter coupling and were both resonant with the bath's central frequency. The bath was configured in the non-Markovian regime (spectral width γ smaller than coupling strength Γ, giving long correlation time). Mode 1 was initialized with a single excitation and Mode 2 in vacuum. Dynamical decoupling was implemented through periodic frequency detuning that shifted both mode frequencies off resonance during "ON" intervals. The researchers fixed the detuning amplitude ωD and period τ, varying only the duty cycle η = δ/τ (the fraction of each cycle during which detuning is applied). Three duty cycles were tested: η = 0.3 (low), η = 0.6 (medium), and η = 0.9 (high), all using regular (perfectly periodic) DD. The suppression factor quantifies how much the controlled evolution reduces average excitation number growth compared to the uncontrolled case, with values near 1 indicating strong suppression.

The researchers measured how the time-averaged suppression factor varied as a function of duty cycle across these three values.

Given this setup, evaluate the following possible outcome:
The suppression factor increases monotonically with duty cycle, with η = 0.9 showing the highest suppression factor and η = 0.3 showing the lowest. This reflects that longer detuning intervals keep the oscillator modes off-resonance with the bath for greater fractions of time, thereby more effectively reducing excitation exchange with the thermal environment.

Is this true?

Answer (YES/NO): YES